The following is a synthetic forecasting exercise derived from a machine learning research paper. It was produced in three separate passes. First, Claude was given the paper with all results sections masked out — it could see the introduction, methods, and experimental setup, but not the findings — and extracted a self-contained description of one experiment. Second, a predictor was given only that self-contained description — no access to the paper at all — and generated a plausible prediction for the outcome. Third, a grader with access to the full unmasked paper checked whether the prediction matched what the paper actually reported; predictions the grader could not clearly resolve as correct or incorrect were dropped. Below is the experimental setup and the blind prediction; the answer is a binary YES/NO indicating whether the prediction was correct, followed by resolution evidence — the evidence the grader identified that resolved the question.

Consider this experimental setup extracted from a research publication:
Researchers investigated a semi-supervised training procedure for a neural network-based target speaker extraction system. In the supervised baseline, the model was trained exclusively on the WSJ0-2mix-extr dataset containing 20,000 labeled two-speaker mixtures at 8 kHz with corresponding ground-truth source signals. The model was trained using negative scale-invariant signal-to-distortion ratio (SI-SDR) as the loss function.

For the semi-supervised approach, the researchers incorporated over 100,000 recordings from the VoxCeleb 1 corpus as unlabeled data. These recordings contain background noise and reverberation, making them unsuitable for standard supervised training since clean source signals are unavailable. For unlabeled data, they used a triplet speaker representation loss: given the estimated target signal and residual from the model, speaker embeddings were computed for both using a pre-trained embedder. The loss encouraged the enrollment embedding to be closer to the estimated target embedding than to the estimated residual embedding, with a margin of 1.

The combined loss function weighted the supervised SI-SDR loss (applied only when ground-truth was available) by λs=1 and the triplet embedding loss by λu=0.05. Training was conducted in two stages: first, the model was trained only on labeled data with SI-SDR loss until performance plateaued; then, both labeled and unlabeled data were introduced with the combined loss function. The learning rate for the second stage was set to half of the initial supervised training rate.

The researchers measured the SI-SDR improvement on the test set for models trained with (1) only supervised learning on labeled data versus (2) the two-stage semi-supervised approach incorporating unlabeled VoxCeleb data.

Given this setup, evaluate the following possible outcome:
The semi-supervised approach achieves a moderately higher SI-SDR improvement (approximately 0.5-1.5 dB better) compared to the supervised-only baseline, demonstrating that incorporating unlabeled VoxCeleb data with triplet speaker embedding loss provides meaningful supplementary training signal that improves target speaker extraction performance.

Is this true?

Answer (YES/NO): YES